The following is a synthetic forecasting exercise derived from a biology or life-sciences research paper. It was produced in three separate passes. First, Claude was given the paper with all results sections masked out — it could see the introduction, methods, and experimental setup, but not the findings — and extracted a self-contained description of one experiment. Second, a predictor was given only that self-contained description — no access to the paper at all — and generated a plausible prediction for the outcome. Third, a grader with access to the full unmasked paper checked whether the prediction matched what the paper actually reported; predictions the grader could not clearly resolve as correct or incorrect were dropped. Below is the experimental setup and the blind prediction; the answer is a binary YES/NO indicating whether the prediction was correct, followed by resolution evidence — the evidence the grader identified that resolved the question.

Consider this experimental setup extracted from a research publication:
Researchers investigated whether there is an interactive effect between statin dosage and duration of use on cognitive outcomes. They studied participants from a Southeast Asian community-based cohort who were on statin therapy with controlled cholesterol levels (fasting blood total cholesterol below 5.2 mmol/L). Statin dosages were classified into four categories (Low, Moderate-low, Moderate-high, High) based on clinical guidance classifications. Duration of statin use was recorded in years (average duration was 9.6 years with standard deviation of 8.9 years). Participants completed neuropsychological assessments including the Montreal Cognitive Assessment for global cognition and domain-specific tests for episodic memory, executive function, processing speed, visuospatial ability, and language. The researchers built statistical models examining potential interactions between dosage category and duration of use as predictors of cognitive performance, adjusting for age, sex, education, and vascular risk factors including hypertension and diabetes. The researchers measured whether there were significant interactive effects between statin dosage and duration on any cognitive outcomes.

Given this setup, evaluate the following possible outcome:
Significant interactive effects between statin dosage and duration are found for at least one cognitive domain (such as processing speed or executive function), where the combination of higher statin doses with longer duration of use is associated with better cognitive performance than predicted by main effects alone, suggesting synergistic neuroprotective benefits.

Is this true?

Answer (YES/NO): NO